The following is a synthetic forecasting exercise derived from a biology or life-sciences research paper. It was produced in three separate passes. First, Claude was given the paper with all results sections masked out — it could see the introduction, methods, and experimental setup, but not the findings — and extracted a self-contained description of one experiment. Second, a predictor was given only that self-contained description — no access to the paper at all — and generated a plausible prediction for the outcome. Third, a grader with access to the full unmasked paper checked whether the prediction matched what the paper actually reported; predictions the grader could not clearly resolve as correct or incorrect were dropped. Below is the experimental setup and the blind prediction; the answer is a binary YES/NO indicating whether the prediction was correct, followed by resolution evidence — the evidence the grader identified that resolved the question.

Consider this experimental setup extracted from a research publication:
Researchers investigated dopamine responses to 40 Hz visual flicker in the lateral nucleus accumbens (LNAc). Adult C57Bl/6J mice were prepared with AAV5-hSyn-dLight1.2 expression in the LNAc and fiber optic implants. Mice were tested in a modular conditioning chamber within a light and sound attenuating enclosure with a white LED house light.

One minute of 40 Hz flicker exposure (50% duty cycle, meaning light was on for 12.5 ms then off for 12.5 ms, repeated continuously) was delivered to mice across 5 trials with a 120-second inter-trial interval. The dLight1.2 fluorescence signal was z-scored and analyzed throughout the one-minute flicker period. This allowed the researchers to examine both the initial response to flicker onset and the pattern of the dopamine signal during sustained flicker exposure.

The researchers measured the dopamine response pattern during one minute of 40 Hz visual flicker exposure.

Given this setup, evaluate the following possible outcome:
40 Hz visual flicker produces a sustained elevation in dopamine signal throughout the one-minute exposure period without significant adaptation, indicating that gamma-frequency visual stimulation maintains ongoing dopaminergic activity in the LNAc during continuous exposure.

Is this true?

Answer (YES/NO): NO